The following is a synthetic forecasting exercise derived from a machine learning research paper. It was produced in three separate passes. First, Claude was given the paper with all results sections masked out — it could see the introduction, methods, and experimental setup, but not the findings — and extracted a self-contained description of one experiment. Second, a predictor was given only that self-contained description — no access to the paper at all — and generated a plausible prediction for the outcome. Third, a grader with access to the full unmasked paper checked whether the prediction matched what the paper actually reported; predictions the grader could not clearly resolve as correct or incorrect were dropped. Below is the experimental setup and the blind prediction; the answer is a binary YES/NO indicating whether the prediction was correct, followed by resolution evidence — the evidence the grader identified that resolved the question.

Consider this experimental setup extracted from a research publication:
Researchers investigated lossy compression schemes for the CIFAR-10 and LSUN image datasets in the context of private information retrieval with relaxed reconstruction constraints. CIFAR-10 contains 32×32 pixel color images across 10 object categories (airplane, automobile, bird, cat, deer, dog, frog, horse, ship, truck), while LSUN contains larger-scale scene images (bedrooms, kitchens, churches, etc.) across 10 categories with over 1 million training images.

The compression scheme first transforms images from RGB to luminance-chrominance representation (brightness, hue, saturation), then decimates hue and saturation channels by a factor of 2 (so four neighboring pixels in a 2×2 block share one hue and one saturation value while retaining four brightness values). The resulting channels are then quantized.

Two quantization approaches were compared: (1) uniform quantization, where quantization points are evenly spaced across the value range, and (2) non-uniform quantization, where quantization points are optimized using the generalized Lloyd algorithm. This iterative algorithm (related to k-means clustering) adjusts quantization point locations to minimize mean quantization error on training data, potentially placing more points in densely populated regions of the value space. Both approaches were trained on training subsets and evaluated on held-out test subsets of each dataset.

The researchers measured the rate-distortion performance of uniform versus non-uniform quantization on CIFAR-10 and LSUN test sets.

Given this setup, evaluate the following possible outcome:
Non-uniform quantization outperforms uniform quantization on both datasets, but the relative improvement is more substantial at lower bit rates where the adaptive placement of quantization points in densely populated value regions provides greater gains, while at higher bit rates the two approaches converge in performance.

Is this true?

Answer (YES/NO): NO